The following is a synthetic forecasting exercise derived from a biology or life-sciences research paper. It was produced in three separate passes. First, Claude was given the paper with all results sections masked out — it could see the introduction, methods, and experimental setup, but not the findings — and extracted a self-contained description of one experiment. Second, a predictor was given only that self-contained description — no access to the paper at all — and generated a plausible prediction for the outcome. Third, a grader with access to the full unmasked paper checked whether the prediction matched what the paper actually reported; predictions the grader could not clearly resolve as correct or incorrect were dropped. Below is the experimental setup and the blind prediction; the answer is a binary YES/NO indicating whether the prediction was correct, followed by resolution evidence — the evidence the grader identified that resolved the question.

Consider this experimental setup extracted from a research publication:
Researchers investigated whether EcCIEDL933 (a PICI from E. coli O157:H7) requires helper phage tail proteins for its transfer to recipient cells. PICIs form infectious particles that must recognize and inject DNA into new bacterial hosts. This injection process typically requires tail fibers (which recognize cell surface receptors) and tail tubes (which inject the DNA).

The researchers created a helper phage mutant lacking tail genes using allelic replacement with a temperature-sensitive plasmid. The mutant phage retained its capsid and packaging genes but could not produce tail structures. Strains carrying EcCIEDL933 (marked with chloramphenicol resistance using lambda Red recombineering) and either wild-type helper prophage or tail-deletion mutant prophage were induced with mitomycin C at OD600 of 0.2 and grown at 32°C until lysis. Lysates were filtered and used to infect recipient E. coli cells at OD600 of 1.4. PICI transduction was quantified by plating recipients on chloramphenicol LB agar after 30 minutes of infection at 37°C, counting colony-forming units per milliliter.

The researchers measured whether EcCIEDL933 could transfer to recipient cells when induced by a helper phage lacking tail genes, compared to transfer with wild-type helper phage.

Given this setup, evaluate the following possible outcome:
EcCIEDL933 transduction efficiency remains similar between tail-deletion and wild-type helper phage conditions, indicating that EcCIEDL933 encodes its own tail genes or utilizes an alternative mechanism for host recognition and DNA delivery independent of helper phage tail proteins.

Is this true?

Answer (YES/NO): NO